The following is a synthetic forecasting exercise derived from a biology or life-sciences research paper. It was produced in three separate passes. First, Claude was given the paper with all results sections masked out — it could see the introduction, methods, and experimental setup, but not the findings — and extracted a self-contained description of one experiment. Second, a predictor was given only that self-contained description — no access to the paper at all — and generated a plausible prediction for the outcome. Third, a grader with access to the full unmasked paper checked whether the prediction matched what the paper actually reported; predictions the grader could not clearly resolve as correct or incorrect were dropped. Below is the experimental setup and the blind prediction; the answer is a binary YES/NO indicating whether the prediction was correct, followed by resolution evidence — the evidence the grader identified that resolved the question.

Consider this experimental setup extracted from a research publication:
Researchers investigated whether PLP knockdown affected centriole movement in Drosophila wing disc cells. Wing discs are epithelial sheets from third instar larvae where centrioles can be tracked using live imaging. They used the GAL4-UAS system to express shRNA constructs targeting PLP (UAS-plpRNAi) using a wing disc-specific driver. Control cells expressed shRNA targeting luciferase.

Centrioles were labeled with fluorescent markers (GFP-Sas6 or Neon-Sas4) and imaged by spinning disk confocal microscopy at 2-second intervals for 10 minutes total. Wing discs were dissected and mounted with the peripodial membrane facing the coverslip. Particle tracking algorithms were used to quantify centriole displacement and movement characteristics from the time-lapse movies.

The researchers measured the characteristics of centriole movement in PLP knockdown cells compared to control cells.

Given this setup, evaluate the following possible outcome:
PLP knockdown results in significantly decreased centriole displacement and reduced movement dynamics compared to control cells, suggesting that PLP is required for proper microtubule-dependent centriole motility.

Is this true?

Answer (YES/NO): YES